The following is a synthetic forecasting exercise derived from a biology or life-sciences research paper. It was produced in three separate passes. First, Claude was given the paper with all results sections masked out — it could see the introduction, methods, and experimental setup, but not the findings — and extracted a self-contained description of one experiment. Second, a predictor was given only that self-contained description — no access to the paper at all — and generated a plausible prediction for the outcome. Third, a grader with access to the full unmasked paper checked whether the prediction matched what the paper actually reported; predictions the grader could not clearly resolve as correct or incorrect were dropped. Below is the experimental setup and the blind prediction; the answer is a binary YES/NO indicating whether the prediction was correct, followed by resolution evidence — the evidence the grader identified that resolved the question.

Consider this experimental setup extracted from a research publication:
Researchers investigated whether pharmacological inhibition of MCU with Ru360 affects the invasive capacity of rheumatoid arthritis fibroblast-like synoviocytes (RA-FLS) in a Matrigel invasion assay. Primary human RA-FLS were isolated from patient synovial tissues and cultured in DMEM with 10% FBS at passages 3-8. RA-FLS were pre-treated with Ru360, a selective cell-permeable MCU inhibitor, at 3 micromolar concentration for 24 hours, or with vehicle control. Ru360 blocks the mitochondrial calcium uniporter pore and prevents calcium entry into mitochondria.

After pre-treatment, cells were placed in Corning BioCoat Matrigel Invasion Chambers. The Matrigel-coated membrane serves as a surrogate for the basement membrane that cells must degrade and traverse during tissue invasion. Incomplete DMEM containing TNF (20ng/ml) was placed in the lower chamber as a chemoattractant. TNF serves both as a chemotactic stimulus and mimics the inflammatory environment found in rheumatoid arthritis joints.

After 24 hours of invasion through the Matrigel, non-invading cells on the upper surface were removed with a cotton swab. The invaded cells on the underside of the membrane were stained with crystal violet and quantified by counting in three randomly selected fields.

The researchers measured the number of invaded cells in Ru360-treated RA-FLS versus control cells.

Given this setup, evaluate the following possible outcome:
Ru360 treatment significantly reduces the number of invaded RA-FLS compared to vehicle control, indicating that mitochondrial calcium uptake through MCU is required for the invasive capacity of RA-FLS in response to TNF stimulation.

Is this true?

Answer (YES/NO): YES